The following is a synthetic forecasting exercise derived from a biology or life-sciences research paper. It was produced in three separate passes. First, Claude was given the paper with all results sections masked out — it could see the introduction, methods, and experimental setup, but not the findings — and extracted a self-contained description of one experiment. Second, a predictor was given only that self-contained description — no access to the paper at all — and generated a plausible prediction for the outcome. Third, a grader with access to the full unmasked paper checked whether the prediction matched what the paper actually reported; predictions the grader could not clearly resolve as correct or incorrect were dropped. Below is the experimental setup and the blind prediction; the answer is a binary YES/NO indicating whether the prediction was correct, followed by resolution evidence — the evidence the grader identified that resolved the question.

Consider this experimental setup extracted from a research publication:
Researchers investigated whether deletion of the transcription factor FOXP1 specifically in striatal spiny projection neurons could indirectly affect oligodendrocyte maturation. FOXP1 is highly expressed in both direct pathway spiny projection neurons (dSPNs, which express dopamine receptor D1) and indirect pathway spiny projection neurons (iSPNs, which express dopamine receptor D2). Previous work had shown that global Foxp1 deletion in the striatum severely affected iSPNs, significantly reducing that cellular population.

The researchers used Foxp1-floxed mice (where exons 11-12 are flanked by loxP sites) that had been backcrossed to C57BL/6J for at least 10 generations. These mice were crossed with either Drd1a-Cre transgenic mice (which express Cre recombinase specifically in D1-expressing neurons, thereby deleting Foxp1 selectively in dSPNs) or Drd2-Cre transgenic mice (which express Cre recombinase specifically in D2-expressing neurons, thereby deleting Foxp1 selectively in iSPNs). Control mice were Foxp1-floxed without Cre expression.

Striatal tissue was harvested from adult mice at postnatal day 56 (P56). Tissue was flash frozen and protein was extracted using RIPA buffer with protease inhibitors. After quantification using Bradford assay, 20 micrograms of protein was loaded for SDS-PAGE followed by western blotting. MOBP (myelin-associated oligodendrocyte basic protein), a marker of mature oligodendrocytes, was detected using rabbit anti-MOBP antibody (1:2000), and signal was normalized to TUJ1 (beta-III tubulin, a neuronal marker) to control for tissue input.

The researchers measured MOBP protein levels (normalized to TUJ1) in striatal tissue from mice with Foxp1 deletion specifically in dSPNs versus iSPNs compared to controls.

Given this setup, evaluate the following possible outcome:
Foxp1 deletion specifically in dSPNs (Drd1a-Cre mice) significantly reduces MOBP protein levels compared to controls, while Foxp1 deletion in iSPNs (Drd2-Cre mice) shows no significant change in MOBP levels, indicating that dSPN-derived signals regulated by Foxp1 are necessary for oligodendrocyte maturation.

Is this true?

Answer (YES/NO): NO